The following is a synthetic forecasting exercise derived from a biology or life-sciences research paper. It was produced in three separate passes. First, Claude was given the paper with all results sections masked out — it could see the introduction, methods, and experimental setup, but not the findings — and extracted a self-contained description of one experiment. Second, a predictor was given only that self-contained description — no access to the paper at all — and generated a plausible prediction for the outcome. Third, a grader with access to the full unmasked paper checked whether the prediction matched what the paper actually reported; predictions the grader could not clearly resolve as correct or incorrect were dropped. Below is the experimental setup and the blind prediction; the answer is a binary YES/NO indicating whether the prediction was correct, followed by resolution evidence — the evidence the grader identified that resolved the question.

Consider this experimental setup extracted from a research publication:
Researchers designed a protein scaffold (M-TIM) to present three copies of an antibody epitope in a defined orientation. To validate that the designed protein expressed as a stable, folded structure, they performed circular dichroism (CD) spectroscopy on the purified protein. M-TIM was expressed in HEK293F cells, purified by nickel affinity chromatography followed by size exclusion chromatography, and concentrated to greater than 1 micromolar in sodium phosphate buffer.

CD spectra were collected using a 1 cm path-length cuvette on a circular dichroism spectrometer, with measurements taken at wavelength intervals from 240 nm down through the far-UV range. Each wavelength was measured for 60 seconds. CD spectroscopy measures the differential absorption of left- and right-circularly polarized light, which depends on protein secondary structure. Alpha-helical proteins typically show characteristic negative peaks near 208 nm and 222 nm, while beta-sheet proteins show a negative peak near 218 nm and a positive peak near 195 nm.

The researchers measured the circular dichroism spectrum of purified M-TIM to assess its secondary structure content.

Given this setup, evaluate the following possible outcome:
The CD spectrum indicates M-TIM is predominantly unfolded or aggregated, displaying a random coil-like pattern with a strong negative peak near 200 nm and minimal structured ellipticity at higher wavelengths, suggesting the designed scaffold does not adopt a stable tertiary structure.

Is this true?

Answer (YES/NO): NO